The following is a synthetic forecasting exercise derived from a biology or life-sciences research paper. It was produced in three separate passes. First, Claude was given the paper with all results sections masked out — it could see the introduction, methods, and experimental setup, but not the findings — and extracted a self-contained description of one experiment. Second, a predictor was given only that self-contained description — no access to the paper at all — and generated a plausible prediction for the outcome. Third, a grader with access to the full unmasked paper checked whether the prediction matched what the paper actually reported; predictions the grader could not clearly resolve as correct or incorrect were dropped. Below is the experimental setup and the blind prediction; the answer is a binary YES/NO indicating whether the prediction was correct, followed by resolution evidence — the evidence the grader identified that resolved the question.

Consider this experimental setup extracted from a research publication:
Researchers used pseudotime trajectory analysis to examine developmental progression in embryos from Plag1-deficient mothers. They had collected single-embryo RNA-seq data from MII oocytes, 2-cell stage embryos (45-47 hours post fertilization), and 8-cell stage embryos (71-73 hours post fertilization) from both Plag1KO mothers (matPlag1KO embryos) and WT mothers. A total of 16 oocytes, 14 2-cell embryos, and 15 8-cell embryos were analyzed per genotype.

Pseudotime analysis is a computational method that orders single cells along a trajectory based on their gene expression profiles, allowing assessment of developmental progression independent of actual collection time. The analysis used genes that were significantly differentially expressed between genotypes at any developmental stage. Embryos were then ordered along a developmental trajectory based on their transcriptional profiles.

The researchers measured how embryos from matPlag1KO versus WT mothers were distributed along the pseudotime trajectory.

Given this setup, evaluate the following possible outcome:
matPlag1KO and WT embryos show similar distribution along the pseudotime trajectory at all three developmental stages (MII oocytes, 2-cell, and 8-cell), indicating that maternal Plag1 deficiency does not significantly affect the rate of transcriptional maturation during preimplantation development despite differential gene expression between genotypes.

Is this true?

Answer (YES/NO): NO